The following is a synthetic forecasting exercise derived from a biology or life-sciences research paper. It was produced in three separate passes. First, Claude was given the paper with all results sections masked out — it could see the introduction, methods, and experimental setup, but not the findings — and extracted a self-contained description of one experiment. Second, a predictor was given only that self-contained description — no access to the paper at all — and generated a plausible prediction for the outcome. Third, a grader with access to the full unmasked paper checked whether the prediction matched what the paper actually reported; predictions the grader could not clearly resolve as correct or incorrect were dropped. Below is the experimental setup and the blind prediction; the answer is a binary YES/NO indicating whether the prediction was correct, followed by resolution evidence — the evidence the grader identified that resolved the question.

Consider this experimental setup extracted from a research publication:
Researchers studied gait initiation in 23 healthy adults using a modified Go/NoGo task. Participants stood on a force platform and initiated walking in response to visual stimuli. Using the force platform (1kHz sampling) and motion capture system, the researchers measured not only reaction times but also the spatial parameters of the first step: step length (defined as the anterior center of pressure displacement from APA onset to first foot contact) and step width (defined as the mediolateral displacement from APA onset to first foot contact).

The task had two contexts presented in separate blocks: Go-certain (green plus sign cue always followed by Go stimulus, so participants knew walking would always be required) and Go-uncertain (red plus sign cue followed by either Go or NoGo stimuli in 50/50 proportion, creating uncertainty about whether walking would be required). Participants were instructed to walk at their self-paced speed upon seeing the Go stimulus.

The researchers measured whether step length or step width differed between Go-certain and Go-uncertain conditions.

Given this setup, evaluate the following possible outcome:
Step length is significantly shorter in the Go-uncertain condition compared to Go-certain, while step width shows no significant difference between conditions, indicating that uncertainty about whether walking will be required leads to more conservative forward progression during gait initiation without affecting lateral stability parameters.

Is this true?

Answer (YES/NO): NO